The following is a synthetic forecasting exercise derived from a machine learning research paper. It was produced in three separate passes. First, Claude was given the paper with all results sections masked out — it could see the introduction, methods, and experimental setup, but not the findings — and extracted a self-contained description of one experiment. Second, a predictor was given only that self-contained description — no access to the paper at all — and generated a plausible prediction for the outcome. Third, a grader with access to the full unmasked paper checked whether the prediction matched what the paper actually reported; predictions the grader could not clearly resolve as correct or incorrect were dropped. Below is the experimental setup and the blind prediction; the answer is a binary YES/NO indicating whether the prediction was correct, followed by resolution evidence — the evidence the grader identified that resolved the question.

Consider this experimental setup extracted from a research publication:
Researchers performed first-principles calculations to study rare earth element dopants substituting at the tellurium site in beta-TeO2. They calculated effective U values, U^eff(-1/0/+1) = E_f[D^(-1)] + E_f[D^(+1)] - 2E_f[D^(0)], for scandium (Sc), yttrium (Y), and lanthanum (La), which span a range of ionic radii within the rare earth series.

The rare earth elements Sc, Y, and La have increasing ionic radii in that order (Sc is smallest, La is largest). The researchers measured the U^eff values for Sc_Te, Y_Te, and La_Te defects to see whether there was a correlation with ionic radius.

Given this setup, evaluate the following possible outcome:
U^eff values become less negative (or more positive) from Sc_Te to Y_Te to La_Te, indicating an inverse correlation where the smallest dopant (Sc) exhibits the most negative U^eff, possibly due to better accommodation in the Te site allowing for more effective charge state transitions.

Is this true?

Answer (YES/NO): NO